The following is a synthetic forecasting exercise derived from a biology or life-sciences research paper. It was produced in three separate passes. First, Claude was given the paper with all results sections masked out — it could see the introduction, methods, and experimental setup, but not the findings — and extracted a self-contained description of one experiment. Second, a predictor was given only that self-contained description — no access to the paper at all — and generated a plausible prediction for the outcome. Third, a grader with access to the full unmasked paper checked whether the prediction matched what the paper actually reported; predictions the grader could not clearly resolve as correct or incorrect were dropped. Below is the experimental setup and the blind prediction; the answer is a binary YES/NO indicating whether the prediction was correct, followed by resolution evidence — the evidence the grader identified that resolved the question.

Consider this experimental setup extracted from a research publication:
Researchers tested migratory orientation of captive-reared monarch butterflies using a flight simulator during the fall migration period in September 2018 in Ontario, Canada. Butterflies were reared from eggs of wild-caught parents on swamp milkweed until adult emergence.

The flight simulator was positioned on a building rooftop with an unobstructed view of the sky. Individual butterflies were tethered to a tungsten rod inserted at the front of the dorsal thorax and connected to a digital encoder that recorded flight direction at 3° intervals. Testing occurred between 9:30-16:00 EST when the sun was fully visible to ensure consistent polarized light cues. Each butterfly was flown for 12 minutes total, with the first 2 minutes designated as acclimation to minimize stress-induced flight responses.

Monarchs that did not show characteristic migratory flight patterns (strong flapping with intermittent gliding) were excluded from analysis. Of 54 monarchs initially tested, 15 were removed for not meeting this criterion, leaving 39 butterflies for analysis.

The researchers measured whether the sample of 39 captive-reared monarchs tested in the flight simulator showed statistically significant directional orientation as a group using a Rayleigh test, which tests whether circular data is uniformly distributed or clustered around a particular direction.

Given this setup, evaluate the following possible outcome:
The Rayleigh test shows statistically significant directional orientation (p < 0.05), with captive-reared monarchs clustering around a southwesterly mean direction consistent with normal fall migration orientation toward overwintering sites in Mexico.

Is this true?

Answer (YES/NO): NO